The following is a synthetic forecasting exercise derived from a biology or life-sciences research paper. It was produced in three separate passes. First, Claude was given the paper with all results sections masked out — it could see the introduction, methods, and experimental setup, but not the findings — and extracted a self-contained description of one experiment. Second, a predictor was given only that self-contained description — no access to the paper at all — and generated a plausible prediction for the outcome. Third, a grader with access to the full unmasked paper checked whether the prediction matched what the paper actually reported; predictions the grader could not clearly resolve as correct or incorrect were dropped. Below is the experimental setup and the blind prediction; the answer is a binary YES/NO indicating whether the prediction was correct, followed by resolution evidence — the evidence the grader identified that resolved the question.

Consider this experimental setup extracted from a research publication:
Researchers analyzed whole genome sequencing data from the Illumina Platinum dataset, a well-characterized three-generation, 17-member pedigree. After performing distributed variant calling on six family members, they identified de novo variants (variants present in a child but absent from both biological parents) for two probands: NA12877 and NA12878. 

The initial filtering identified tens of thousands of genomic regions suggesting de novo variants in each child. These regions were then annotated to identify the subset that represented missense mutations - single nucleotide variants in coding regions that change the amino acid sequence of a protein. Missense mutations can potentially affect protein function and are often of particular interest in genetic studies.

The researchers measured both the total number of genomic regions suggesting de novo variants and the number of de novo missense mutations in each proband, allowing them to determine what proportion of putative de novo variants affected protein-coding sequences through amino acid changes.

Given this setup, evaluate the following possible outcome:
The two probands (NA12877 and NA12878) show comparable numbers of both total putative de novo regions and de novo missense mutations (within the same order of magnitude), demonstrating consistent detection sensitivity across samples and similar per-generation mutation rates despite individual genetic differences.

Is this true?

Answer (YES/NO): YES